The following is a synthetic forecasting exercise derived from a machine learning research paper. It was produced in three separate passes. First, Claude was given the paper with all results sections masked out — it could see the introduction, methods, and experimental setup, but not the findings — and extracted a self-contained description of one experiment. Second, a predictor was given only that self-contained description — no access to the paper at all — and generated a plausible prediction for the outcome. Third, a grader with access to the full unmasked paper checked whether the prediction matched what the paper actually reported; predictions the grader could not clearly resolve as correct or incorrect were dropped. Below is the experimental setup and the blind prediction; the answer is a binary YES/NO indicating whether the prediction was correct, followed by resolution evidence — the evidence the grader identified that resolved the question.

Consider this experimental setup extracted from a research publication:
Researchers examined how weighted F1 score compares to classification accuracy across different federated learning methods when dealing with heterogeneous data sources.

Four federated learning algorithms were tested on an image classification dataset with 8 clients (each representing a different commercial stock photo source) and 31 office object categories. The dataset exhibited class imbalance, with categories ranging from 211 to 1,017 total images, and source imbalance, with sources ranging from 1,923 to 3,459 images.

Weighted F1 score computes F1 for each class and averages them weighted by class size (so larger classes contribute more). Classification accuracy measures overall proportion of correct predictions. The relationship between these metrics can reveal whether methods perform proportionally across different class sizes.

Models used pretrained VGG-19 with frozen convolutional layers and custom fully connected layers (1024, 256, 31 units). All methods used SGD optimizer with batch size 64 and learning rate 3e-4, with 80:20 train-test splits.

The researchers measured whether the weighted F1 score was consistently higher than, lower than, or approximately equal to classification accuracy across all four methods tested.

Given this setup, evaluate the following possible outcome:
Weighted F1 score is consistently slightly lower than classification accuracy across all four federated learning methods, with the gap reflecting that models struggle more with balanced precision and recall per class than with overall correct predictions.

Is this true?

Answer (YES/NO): YES